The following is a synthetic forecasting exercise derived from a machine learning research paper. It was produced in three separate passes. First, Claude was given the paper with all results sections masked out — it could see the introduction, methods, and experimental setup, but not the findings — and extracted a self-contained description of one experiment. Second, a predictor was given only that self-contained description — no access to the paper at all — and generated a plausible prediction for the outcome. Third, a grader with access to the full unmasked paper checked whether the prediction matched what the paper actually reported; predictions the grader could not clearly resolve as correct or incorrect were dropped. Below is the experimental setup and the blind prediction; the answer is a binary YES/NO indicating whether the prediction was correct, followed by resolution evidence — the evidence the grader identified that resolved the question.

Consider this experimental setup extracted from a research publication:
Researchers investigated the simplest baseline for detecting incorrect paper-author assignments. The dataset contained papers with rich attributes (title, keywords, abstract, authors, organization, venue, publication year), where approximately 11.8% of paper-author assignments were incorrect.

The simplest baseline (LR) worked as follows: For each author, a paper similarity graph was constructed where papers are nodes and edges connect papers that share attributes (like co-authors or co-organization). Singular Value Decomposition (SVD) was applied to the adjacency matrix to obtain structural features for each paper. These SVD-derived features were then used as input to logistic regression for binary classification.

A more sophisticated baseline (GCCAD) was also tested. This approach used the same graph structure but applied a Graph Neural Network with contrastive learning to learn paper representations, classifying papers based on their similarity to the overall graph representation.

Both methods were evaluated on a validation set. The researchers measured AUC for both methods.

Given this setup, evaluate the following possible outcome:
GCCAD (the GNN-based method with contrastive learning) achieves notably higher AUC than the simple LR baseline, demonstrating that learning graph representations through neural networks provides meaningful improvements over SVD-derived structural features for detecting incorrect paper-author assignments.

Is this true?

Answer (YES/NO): YES